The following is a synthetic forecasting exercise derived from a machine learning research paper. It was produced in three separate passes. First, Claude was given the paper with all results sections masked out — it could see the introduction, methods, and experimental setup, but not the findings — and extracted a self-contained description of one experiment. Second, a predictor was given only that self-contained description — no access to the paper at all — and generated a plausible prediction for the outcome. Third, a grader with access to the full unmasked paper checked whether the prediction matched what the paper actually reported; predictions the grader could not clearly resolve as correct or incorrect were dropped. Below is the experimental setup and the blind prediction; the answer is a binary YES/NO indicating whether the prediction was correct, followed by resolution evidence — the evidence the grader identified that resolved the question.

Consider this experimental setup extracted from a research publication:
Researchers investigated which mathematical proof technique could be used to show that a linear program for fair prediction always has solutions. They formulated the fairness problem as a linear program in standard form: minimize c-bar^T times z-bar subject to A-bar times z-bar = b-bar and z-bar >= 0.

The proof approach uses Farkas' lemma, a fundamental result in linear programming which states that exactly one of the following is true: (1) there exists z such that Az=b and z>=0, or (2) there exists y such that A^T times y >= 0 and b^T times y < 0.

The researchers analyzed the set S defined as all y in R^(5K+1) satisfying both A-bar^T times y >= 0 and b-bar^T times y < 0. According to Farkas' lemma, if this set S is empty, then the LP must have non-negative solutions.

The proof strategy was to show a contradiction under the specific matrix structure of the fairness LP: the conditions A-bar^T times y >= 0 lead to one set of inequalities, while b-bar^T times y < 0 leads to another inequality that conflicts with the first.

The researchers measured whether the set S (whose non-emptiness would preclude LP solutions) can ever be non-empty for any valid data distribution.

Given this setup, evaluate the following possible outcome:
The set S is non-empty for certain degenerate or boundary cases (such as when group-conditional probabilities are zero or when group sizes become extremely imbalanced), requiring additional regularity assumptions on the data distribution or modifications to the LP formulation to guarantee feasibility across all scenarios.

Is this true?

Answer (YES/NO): NO